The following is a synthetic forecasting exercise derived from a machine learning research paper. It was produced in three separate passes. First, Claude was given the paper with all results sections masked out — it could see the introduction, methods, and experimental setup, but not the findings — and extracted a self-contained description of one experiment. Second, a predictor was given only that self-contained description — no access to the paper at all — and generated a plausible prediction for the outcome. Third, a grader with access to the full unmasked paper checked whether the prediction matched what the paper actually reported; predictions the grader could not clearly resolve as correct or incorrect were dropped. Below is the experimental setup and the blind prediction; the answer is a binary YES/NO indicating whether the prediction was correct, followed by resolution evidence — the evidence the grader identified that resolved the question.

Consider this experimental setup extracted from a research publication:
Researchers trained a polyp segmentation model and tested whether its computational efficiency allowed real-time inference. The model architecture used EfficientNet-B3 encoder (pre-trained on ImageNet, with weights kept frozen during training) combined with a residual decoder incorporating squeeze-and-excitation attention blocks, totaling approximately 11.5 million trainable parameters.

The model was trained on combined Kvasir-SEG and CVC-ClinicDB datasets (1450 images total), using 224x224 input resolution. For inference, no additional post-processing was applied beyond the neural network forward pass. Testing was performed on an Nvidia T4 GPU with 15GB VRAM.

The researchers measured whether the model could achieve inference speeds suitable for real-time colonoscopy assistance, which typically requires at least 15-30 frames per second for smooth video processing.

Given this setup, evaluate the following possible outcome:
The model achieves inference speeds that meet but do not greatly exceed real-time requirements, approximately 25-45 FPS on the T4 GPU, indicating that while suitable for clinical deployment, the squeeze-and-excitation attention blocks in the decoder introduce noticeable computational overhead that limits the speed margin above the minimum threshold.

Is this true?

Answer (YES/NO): NO